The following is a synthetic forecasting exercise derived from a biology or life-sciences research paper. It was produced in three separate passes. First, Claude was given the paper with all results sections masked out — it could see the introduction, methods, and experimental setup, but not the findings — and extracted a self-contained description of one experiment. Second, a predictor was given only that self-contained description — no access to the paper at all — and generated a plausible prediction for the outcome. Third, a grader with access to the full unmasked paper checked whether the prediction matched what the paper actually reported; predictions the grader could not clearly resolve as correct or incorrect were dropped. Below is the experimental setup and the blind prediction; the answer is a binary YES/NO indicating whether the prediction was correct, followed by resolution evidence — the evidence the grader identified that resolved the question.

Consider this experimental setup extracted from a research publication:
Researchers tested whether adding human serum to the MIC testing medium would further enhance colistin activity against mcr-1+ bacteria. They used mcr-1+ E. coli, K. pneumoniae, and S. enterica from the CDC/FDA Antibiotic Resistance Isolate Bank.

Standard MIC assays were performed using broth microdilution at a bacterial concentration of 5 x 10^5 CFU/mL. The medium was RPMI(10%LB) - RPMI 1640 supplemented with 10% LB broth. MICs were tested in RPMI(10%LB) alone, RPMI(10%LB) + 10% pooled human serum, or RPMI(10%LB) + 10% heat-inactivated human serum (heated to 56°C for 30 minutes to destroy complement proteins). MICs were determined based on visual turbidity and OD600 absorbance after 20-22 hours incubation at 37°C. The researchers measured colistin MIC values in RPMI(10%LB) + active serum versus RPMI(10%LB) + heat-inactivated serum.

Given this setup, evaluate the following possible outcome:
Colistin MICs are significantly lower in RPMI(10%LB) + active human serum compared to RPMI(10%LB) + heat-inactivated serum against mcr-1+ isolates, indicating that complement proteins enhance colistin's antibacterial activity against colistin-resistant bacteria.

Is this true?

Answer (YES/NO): YES